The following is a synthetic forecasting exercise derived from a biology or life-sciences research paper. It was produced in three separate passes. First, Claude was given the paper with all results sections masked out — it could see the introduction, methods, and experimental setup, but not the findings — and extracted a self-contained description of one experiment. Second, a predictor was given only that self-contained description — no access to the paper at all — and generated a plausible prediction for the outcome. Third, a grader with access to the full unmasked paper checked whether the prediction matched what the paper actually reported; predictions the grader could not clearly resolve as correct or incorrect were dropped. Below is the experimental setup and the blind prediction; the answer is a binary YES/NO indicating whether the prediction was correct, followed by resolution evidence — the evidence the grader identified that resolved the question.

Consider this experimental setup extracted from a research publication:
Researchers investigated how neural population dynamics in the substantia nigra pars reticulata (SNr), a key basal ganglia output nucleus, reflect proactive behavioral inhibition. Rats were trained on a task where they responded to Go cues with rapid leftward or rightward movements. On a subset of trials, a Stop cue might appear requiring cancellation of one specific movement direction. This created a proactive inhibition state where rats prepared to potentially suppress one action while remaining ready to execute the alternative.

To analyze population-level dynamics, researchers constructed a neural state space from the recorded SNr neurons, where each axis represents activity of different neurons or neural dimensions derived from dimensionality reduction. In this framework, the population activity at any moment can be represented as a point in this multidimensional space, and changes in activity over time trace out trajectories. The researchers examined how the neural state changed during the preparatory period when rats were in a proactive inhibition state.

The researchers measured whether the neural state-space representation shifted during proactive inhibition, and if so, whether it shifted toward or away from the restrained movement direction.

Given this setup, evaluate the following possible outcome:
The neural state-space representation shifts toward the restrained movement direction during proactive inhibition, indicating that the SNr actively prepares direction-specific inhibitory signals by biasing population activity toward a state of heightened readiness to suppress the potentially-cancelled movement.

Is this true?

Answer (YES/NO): NO